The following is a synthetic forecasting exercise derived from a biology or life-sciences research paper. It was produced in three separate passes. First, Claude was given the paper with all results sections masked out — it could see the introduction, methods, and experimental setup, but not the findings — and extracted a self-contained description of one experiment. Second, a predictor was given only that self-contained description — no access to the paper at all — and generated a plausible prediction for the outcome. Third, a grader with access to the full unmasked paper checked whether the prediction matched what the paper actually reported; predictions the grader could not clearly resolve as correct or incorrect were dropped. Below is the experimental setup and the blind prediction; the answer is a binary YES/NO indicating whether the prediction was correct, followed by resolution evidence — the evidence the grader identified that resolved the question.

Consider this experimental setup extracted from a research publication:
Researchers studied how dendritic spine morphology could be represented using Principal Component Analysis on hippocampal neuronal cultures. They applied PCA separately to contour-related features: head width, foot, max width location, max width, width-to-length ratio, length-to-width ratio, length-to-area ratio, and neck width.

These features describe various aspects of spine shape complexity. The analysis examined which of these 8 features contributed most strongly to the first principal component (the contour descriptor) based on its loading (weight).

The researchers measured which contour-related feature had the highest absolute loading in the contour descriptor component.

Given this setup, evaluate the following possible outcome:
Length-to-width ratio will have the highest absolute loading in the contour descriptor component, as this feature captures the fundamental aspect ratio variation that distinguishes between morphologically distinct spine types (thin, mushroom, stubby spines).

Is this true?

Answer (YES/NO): YES